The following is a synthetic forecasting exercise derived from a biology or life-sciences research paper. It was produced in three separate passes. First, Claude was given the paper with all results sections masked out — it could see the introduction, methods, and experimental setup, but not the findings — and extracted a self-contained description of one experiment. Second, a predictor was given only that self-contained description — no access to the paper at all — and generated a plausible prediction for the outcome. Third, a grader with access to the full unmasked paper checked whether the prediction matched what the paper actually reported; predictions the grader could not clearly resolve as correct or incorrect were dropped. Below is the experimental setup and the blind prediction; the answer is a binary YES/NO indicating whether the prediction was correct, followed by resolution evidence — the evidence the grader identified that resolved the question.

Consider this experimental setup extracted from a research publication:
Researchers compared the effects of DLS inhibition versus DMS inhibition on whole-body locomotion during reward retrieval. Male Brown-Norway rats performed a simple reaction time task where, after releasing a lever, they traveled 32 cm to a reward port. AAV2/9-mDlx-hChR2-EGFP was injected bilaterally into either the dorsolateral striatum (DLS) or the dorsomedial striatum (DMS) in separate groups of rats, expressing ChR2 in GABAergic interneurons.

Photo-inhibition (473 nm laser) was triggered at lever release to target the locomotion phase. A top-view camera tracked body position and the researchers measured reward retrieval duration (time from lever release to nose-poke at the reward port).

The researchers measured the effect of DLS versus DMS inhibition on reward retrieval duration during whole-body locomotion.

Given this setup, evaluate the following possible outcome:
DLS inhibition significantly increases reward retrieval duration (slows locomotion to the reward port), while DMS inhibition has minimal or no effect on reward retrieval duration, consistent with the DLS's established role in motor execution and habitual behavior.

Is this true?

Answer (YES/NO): NO